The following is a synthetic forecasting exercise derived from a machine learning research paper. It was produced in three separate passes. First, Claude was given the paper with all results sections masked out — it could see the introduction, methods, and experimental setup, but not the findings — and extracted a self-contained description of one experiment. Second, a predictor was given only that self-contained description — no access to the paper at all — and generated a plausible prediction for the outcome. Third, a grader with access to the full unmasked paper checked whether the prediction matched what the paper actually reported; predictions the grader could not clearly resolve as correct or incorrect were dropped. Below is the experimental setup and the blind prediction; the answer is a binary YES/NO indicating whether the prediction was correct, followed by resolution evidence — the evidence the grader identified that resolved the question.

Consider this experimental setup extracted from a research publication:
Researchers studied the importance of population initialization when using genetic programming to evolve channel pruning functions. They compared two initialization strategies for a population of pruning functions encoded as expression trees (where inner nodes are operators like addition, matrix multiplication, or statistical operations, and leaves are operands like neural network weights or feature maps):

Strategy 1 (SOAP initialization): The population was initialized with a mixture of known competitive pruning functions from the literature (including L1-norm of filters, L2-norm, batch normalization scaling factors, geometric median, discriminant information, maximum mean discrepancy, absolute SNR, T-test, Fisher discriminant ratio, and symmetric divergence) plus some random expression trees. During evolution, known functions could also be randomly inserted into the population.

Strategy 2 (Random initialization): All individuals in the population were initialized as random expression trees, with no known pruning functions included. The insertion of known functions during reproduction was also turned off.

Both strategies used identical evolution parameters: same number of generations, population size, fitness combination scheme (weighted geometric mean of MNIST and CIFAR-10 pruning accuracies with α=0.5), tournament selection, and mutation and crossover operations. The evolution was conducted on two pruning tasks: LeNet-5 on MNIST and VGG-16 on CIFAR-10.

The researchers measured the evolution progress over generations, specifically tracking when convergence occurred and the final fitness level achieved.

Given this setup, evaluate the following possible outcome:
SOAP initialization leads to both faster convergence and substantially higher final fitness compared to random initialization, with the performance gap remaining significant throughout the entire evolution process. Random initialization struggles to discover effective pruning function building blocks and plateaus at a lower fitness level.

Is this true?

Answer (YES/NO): NO